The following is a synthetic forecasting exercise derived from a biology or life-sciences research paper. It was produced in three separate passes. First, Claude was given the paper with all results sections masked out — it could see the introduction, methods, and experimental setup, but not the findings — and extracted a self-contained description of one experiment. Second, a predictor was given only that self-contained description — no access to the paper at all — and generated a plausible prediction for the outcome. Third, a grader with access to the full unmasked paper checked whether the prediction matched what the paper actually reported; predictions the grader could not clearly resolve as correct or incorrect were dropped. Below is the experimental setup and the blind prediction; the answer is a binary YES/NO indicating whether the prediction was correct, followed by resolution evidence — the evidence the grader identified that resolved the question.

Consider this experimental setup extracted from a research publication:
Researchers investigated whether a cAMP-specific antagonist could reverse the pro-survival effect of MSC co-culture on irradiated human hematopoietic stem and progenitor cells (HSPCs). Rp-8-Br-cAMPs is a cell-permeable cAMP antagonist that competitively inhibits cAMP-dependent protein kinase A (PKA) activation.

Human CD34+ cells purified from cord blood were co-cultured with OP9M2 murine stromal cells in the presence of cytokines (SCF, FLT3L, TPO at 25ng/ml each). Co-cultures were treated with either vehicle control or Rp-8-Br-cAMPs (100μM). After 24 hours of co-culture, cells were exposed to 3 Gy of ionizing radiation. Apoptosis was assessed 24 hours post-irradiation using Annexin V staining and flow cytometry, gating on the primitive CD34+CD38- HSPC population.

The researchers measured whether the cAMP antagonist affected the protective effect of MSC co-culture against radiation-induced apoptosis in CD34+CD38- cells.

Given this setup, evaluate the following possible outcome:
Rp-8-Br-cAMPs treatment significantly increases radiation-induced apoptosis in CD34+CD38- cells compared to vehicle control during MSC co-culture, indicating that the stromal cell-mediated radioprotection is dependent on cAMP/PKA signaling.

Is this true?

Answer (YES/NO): YES